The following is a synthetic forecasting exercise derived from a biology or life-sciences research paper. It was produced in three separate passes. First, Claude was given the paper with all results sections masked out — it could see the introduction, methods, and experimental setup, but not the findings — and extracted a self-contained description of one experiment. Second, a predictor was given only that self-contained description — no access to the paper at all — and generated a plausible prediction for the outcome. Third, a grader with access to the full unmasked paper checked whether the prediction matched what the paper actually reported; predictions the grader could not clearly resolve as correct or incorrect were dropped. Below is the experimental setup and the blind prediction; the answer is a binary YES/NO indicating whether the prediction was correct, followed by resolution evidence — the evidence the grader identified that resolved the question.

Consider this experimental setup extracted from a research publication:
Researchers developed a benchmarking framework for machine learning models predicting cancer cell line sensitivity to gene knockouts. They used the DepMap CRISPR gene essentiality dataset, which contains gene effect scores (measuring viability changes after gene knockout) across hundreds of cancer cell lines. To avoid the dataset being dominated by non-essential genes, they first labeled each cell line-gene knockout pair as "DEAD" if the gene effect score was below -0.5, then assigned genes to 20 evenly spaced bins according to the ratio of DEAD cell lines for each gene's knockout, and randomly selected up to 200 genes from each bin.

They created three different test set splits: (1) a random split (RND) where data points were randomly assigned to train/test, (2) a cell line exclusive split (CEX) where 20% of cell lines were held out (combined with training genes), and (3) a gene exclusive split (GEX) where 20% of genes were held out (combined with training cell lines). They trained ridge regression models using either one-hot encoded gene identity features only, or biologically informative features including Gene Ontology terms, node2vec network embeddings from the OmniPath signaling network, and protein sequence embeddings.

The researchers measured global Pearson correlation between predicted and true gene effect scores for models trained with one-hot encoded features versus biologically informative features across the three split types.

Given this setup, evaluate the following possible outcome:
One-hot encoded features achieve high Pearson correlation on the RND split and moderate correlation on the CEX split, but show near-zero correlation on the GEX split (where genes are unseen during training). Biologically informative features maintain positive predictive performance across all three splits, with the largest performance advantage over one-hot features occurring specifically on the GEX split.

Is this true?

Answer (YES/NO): NO